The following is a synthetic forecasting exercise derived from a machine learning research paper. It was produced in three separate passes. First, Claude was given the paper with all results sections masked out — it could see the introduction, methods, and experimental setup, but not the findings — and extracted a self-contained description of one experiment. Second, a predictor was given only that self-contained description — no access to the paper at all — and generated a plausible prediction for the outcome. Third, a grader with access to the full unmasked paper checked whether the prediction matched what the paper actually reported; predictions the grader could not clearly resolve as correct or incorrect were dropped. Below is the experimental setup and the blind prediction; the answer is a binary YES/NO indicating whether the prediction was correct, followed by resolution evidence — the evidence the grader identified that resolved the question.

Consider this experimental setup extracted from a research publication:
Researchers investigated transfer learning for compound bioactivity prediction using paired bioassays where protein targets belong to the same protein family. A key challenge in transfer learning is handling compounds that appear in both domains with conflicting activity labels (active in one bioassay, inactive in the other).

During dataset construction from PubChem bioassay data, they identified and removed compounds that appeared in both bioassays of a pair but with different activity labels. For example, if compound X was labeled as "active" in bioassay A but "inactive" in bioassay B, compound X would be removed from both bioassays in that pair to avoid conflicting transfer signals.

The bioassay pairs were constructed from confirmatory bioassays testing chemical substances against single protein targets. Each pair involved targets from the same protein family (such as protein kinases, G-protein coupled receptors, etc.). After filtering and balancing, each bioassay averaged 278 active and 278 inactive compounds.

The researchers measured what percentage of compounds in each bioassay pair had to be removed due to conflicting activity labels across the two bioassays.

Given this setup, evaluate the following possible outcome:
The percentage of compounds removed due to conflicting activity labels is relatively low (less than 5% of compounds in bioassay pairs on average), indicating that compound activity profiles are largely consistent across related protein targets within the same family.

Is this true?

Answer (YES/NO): YES